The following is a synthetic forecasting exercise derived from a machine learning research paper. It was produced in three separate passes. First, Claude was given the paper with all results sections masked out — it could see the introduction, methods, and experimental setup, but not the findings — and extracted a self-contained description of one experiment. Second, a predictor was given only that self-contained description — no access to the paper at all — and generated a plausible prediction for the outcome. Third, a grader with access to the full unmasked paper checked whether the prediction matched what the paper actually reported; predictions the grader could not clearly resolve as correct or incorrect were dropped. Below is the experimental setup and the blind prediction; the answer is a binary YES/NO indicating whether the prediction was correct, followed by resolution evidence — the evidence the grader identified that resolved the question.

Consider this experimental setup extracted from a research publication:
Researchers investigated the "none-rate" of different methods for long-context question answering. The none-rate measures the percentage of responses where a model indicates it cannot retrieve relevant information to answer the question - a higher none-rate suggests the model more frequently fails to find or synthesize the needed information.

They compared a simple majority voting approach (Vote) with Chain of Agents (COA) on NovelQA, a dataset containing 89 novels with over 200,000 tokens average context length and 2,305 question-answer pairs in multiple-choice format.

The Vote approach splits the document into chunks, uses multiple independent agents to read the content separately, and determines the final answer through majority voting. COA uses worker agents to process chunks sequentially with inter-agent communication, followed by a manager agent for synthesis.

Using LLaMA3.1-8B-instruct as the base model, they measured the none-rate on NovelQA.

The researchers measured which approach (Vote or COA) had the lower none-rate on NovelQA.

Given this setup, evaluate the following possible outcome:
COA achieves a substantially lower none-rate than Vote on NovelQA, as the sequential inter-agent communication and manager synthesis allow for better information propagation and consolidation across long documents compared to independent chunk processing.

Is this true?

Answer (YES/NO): NO